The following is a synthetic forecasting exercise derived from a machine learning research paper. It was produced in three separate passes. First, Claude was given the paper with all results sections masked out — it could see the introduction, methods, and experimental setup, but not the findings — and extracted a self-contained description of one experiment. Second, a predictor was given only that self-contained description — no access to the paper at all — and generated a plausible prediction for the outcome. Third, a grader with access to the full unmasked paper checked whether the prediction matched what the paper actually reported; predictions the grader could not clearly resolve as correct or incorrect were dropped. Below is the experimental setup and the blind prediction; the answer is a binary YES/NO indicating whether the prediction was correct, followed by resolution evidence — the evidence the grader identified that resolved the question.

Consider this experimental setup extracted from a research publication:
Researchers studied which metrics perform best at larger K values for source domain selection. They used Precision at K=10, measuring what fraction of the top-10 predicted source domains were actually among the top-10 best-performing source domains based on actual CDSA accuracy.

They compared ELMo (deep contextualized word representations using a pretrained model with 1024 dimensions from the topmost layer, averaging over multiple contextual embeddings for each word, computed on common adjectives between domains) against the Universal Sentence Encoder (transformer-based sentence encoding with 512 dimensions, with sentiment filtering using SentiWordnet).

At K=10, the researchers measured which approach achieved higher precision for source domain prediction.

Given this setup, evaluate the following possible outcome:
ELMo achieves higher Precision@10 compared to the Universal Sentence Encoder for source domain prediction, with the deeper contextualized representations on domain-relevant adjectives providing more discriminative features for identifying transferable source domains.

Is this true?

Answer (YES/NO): YES